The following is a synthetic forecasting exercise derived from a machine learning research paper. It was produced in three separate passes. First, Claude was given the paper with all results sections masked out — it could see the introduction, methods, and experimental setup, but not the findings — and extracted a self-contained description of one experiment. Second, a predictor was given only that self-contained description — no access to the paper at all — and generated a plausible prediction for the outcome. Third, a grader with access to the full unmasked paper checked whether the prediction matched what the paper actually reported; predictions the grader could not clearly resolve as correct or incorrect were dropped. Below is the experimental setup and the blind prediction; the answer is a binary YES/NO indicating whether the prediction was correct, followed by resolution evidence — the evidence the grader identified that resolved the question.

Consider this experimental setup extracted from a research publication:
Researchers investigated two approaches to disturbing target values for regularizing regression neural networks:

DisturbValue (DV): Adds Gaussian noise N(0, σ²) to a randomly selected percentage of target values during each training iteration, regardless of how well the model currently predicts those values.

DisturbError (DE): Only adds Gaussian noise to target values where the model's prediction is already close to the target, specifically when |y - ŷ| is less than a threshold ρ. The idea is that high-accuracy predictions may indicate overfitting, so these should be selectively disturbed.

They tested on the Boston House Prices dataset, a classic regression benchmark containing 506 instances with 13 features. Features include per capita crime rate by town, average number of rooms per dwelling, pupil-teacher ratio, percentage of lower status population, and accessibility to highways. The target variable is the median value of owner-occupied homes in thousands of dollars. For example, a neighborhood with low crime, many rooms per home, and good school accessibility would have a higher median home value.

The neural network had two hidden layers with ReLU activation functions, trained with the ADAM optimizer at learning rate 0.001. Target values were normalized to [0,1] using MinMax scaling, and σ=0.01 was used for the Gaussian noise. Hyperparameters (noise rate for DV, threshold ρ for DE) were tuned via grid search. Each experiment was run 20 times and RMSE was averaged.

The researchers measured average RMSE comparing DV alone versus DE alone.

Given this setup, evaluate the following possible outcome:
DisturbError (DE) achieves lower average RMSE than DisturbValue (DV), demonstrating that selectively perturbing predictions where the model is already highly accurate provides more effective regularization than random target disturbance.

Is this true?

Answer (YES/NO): NO